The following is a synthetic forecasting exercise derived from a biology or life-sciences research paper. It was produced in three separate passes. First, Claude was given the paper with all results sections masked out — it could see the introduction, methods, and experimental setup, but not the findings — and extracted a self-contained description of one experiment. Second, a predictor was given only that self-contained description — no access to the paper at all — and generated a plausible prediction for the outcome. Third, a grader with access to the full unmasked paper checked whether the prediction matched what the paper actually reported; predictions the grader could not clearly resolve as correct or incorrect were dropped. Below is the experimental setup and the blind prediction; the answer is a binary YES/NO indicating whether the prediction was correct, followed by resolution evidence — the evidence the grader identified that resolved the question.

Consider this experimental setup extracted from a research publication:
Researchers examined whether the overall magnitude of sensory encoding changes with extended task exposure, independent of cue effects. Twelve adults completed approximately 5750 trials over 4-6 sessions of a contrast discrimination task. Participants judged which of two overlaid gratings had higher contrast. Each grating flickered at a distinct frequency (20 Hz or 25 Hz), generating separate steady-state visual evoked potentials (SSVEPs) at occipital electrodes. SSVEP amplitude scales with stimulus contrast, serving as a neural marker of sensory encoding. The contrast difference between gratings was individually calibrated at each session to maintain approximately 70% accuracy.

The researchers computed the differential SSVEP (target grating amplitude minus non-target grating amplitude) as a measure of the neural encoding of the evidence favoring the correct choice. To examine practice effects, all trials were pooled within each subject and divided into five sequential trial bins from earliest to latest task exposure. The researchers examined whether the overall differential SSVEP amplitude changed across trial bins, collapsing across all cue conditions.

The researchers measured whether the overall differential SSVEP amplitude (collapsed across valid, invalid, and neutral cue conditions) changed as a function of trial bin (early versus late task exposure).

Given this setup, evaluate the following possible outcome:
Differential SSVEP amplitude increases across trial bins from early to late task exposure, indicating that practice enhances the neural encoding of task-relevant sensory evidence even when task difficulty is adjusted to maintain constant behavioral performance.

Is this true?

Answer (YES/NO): NO